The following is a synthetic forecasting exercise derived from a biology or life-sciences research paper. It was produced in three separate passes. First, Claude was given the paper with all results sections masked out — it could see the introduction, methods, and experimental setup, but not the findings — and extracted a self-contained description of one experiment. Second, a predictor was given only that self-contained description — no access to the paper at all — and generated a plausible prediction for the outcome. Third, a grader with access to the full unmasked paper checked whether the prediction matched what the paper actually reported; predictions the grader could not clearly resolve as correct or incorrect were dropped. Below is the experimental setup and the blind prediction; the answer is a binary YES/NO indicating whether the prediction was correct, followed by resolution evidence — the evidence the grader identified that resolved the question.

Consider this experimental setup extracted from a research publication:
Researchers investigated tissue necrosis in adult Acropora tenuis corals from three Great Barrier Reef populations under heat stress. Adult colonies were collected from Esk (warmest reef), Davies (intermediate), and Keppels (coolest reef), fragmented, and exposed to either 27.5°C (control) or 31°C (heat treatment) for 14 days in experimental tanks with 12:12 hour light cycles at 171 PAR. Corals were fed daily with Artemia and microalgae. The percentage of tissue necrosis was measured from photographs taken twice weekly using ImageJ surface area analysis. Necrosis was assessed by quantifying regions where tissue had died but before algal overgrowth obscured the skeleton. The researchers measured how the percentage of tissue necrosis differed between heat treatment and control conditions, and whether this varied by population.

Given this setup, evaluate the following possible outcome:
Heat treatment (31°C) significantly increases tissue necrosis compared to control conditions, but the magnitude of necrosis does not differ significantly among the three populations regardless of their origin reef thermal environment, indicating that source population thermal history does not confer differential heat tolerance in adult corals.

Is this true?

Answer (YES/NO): NO